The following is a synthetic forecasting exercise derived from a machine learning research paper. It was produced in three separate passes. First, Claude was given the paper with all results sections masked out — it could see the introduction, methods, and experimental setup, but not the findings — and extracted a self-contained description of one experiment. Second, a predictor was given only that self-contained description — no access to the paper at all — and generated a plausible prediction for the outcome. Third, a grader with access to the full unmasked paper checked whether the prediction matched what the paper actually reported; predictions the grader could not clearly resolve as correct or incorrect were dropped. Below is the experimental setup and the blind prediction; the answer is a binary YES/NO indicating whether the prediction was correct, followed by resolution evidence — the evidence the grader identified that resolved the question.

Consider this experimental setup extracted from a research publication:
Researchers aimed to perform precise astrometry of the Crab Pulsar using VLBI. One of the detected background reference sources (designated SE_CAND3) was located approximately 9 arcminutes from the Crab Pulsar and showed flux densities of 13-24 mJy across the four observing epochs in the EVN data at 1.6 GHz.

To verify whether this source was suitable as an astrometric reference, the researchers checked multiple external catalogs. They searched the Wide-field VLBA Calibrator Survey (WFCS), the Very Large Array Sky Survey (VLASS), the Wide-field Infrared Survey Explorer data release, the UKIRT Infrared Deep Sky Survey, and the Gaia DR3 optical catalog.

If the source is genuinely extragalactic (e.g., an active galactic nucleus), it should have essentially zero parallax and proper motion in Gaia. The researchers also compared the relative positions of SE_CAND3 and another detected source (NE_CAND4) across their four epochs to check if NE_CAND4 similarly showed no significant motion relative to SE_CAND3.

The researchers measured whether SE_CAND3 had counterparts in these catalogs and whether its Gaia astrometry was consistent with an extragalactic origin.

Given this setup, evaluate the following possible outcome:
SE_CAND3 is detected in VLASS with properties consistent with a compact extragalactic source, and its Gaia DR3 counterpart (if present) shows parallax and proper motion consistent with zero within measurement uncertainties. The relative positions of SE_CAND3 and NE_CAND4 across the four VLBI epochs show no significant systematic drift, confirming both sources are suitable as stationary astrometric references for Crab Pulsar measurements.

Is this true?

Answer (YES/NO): YES